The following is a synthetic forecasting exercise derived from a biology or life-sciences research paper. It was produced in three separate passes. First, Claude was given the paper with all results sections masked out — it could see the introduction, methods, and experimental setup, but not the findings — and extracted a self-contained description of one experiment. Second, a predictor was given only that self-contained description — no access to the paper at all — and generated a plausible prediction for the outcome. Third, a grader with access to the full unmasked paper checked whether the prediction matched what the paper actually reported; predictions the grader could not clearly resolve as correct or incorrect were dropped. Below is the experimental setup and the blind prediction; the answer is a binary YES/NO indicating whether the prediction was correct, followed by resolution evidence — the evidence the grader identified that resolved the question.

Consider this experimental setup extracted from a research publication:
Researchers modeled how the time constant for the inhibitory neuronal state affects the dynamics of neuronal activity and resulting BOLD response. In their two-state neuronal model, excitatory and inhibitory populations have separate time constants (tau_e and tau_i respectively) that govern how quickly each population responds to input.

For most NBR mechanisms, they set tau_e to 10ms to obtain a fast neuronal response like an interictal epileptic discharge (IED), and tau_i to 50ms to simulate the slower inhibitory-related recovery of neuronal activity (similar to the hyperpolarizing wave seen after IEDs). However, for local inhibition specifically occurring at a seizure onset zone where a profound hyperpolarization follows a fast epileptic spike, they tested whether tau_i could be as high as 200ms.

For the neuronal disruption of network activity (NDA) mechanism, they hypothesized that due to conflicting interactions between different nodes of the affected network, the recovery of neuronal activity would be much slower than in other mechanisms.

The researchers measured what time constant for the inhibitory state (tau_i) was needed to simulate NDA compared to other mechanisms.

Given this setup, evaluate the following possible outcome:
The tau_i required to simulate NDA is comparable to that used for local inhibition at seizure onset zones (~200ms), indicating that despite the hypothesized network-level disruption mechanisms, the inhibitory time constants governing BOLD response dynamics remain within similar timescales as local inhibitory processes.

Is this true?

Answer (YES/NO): NO